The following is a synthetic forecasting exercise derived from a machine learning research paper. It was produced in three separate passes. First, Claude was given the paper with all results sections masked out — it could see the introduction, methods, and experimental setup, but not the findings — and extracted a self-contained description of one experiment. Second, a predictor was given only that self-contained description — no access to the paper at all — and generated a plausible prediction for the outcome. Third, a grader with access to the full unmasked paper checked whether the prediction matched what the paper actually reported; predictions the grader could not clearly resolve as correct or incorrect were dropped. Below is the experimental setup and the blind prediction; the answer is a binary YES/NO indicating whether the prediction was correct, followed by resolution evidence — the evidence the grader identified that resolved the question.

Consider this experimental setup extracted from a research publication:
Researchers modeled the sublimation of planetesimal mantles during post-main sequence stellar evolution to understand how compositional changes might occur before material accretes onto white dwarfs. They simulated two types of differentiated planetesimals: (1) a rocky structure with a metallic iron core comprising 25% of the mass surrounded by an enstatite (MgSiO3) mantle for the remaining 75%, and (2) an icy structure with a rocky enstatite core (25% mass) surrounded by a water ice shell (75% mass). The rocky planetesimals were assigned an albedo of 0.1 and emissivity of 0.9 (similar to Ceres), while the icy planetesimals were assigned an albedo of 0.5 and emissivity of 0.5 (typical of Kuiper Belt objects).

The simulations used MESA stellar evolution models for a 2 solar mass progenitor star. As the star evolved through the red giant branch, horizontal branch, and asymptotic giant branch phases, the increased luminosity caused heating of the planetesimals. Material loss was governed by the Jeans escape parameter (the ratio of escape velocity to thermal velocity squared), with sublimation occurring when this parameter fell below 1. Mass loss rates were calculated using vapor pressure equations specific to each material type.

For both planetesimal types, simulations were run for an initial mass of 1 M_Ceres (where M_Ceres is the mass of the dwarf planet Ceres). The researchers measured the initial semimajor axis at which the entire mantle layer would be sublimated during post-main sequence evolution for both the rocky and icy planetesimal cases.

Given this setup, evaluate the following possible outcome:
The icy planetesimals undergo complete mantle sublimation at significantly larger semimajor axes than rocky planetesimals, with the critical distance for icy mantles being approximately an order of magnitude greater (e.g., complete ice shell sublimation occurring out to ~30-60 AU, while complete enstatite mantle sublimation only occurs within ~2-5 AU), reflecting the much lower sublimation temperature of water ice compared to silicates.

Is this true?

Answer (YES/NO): NO